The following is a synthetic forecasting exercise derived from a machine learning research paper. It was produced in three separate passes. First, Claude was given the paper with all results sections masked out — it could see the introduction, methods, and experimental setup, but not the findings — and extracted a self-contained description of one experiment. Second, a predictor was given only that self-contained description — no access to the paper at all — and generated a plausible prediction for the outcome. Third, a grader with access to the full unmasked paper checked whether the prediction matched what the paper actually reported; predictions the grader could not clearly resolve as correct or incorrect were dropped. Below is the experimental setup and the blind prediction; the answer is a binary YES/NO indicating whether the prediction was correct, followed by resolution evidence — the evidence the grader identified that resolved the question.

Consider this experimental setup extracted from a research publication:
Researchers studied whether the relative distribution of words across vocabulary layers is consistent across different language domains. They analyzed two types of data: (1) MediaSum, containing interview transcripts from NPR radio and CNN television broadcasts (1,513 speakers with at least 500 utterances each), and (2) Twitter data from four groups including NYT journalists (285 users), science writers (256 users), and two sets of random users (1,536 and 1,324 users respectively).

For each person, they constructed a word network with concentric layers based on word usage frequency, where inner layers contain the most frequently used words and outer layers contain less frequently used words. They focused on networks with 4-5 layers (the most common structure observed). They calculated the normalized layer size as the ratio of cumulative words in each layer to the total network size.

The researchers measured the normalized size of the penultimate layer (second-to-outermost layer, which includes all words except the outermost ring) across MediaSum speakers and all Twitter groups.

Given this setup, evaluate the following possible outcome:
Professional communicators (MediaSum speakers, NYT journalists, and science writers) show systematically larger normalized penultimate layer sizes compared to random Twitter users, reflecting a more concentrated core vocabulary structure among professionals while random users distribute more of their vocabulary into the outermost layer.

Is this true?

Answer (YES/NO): NO